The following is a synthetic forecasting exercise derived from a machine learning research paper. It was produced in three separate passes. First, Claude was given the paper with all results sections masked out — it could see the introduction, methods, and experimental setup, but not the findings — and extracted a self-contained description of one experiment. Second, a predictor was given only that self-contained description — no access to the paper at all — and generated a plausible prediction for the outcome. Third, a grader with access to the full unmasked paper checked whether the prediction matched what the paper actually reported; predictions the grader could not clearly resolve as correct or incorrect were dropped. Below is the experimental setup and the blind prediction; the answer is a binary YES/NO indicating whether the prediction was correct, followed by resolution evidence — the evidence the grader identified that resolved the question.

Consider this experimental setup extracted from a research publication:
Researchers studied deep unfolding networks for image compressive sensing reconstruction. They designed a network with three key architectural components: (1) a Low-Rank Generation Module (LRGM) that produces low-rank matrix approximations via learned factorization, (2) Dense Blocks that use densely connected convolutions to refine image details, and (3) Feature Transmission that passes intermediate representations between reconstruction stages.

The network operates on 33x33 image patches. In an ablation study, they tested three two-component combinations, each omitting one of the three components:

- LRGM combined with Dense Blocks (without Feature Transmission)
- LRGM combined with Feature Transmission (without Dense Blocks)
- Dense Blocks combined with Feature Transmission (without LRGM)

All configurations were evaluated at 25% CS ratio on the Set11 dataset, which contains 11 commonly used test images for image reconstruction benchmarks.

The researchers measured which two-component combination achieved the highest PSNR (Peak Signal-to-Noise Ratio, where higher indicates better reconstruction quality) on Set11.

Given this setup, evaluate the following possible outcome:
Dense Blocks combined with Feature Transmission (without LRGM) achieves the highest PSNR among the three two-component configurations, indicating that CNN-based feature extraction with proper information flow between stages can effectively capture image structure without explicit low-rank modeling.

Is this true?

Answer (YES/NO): YES